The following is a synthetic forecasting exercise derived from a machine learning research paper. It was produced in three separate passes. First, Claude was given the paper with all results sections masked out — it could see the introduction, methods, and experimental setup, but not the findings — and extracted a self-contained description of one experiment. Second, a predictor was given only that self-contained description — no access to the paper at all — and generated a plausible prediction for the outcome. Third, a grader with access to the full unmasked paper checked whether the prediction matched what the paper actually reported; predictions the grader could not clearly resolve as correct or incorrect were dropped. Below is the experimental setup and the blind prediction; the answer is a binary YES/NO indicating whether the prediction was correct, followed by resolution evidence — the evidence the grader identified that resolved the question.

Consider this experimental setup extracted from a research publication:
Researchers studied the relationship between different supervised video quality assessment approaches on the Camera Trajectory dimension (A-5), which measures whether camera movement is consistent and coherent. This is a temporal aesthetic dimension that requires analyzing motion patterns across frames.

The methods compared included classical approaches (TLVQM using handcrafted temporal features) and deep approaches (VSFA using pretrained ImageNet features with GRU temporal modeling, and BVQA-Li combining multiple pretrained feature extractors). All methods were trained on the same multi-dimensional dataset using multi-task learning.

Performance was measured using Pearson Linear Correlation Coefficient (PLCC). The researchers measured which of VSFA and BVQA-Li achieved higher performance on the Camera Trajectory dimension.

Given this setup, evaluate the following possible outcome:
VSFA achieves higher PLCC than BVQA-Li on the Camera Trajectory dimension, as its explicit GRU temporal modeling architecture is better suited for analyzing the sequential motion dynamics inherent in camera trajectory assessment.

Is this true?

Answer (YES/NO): NO